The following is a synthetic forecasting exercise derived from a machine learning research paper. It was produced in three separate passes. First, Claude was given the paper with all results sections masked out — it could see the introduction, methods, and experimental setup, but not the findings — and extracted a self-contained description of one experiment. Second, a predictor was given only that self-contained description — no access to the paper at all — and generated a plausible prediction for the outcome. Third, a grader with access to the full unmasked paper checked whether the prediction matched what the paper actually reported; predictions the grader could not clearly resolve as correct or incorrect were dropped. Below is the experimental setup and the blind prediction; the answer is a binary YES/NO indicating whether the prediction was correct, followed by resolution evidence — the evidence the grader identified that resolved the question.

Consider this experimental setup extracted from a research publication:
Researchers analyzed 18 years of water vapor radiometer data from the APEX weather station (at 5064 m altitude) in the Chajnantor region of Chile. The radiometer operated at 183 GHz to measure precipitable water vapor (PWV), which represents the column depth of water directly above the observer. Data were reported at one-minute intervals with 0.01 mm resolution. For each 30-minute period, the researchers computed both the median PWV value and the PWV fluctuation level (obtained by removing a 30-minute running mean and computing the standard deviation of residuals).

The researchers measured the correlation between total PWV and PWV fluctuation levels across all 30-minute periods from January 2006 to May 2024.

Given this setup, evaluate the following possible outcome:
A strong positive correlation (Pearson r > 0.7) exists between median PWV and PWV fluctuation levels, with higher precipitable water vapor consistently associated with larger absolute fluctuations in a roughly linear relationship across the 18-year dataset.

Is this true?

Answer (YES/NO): NO